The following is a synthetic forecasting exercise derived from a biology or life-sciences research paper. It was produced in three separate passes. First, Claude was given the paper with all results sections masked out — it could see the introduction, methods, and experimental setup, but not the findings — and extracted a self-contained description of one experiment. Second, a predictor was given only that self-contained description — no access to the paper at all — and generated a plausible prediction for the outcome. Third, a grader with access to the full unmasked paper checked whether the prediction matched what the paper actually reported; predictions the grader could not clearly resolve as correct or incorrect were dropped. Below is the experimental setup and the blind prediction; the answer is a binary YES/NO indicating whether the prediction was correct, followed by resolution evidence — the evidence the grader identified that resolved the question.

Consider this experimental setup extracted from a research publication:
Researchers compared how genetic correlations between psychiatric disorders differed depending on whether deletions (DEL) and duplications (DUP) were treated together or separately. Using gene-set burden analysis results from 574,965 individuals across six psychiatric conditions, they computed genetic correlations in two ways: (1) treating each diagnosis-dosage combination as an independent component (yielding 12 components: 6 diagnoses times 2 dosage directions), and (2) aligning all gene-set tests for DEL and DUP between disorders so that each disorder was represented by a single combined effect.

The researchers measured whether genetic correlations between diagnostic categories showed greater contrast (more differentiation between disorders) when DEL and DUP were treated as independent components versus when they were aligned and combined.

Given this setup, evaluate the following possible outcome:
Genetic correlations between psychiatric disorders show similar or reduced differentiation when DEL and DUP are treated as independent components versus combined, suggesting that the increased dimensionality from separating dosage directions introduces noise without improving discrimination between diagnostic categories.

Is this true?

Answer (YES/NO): NO